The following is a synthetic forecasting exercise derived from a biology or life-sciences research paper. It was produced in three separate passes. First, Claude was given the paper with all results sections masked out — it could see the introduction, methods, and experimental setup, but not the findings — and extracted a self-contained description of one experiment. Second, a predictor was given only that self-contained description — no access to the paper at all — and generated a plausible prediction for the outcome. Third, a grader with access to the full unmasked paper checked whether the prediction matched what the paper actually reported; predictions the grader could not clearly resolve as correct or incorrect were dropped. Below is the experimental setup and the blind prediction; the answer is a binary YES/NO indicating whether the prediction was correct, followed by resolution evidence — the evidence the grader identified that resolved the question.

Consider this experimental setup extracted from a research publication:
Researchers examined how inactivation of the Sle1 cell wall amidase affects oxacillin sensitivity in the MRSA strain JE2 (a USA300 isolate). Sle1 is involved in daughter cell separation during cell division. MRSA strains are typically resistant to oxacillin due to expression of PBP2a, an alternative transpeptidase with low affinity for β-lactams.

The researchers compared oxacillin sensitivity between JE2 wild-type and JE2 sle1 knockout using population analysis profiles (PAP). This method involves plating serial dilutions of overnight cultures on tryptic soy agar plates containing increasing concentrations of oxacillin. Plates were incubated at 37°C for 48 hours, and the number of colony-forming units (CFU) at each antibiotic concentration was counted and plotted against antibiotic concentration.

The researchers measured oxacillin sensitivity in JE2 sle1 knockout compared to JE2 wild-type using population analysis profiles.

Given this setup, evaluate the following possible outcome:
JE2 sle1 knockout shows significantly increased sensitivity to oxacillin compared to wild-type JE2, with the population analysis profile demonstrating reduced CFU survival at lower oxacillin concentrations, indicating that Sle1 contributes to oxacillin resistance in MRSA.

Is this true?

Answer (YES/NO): YES